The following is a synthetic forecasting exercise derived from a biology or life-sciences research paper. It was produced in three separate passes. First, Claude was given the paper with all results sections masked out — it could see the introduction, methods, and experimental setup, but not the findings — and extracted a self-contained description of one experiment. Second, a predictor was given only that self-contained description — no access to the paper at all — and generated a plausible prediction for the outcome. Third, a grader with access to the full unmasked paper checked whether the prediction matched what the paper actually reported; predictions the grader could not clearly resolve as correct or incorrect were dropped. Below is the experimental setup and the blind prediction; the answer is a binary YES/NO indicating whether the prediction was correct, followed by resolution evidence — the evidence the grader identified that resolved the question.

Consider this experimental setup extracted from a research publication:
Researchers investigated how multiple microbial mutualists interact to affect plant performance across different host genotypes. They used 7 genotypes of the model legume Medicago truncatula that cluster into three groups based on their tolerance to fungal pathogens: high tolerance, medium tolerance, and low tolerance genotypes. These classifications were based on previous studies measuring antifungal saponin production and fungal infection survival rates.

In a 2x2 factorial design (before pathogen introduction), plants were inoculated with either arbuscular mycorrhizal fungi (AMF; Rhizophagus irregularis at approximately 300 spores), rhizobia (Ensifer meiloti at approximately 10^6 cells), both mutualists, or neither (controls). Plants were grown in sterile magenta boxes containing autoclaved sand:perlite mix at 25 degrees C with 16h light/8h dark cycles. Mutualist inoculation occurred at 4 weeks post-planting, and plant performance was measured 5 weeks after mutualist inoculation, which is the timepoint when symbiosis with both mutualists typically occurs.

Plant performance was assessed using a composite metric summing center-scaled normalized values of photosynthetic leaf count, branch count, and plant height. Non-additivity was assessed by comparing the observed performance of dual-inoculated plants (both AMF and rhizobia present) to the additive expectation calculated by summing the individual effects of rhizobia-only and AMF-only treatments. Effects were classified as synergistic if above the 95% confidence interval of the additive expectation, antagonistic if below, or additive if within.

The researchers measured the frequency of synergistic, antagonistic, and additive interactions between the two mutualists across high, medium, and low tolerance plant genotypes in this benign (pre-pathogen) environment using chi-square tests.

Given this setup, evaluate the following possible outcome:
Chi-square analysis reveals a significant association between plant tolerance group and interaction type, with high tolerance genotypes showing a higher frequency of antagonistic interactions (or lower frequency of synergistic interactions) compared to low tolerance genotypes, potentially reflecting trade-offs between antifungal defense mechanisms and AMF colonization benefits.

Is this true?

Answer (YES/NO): NO